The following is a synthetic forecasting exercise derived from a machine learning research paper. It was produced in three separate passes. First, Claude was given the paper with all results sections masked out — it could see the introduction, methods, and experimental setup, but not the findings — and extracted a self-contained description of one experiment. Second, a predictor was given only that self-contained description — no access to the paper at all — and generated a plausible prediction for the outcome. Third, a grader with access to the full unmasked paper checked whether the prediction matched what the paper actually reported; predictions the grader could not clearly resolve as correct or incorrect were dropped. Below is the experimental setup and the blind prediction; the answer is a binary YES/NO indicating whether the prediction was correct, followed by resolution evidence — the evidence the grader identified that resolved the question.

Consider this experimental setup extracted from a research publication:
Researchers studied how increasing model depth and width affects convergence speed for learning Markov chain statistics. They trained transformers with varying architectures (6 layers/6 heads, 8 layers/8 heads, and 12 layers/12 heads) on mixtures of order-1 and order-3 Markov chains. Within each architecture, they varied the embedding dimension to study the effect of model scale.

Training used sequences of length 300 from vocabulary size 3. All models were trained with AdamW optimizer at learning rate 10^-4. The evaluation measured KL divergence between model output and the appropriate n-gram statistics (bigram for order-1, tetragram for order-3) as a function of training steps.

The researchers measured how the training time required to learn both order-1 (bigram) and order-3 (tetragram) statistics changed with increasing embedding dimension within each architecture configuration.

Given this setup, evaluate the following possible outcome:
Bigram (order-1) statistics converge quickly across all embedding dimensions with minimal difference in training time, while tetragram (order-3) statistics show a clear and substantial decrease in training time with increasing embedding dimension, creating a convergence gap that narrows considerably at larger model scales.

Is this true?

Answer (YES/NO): NO